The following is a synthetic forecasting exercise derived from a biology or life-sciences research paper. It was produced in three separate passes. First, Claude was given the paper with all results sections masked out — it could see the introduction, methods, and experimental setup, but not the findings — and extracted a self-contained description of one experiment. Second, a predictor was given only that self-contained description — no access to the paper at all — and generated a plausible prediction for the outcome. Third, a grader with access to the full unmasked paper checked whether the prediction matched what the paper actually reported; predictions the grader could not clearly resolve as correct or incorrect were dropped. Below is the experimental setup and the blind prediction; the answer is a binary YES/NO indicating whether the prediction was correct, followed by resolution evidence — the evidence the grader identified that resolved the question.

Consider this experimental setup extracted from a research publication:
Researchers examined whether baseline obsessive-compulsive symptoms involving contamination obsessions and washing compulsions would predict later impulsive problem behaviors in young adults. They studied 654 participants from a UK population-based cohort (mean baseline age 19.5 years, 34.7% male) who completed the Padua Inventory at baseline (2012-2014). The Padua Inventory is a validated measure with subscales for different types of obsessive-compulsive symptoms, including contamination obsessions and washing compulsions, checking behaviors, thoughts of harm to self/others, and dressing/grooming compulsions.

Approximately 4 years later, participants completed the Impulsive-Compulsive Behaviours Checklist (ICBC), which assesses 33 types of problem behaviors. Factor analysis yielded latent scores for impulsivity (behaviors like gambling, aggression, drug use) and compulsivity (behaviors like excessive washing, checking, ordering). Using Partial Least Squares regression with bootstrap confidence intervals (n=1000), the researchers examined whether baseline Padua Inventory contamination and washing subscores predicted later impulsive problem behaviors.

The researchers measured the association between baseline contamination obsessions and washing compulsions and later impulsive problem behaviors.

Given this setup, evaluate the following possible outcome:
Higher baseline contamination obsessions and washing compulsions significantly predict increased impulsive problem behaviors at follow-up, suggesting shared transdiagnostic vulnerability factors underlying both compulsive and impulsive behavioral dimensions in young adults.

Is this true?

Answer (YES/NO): NO